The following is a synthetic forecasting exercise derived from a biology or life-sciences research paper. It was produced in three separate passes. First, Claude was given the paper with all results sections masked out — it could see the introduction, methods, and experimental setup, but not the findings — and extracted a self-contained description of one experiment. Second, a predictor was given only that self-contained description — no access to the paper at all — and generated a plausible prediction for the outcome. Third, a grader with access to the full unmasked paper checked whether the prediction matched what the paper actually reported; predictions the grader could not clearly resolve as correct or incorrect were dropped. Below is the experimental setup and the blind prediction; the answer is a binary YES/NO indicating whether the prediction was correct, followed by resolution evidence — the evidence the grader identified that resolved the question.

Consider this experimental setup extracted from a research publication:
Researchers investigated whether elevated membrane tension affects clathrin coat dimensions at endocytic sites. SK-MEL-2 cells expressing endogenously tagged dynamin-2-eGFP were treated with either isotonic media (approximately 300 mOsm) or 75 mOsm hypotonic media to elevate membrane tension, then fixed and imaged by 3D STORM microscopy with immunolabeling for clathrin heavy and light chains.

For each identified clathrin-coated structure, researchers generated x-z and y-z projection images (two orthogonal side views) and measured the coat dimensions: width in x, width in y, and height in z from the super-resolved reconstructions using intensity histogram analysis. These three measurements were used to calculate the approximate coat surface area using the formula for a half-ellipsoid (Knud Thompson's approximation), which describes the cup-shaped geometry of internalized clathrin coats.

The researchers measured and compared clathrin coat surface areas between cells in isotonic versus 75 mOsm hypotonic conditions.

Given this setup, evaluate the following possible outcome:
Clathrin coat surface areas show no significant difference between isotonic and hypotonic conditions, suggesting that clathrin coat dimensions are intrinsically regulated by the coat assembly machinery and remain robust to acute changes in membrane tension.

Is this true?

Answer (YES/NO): NO